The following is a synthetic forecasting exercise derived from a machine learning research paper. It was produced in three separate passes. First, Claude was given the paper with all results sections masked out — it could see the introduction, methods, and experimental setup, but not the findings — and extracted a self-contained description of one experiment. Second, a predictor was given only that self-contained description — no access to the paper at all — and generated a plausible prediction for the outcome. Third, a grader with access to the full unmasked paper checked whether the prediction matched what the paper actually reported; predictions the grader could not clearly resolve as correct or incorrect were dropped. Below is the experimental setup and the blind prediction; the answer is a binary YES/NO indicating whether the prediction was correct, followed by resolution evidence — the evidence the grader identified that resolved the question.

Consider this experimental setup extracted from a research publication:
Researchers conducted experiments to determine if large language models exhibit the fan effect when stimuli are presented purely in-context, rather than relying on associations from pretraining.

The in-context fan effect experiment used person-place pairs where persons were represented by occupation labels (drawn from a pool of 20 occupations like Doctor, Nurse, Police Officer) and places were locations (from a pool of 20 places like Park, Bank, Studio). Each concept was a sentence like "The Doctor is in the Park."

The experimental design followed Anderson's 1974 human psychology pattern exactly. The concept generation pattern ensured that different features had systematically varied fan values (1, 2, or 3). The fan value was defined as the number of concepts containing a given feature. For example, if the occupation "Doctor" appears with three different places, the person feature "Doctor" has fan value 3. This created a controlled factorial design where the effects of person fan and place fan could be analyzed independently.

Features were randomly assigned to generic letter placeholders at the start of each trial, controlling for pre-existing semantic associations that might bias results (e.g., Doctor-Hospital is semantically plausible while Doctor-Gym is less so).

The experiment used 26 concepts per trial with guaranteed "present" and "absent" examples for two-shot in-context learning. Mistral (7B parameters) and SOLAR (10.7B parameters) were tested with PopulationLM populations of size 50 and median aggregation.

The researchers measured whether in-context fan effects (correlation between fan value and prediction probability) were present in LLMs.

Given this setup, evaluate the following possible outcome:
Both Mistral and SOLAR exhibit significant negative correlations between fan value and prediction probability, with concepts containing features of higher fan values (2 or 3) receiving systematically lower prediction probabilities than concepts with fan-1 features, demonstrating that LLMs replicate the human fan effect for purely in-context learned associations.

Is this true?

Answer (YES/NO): NO